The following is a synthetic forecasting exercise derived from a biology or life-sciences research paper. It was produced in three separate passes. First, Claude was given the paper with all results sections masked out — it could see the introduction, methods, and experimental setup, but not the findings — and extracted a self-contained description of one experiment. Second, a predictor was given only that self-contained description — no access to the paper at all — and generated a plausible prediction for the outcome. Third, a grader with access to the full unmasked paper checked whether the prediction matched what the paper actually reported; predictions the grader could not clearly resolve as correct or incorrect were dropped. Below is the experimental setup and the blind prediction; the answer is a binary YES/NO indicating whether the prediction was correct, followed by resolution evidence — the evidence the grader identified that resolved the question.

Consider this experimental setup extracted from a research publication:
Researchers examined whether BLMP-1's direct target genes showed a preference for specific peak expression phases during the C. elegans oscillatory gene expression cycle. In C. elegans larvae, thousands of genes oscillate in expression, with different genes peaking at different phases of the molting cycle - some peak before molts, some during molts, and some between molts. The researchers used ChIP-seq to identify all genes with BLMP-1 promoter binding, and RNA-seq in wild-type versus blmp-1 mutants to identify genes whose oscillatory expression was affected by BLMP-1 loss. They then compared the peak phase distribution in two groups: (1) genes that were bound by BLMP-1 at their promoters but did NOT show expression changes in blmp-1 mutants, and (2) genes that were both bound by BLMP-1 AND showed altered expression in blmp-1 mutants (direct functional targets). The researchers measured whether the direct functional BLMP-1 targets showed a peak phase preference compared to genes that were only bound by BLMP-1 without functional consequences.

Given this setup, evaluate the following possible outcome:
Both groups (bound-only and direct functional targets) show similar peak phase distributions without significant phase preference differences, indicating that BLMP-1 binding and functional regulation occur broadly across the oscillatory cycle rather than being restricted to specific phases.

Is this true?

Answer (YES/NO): NO